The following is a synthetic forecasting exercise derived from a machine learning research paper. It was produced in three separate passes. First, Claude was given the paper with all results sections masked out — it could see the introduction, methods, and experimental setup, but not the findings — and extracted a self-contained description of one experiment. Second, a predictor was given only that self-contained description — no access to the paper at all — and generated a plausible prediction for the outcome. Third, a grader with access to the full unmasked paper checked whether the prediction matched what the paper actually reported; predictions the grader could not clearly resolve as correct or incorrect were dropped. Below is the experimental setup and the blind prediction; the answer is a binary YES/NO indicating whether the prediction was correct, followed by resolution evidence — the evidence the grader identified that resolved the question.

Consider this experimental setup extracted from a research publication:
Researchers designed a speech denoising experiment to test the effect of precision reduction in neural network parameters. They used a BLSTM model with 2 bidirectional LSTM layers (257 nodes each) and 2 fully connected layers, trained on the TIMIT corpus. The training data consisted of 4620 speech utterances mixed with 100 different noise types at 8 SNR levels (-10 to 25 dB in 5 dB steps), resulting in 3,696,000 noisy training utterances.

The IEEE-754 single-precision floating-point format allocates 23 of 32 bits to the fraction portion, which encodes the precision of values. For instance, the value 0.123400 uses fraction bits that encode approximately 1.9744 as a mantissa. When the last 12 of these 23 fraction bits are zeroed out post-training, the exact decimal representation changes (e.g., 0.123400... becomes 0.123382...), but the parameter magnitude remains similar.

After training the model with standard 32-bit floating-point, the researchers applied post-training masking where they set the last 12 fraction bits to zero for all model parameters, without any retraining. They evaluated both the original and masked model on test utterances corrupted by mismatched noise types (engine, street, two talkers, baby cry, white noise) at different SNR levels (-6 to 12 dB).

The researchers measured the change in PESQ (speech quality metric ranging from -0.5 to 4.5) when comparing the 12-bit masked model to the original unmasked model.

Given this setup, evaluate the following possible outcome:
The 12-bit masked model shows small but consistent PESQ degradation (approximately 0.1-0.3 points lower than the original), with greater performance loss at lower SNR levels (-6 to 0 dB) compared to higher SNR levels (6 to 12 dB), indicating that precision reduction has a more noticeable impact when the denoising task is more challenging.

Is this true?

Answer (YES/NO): NO